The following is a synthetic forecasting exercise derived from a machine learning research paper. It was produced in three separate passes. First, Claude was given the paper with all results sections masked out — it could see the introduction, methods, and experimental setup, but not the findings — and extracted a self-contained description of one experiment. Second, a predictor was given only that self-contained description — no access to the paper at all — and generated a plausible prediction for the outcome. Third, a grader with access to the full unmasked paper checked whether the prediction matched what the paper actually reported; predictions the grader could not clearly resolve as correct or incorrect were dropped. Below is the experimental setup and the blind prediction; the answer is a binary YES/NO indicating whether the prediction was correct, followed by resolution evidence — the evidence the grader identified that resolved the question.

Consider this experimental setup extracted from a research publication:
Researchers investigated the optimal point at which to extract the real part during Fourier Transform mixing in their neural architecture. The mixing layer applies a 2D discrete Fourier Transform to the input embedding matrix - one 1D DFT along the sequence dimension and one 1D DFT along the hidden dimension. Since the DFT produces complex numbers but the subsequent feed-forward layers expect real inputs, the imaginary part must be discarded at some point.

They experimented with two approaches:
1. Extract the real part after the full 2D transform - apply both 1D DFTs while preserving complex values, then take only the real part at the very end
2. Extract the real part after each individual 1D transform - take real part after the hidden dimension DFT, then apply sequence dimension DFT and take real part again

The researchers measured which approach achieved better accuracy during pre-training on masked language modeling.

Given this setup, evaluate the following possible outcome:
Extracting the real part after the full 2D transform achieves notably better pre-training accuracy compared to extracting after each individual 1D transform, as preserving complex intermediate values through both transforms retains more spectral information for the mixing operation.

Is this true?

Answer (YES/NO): YES